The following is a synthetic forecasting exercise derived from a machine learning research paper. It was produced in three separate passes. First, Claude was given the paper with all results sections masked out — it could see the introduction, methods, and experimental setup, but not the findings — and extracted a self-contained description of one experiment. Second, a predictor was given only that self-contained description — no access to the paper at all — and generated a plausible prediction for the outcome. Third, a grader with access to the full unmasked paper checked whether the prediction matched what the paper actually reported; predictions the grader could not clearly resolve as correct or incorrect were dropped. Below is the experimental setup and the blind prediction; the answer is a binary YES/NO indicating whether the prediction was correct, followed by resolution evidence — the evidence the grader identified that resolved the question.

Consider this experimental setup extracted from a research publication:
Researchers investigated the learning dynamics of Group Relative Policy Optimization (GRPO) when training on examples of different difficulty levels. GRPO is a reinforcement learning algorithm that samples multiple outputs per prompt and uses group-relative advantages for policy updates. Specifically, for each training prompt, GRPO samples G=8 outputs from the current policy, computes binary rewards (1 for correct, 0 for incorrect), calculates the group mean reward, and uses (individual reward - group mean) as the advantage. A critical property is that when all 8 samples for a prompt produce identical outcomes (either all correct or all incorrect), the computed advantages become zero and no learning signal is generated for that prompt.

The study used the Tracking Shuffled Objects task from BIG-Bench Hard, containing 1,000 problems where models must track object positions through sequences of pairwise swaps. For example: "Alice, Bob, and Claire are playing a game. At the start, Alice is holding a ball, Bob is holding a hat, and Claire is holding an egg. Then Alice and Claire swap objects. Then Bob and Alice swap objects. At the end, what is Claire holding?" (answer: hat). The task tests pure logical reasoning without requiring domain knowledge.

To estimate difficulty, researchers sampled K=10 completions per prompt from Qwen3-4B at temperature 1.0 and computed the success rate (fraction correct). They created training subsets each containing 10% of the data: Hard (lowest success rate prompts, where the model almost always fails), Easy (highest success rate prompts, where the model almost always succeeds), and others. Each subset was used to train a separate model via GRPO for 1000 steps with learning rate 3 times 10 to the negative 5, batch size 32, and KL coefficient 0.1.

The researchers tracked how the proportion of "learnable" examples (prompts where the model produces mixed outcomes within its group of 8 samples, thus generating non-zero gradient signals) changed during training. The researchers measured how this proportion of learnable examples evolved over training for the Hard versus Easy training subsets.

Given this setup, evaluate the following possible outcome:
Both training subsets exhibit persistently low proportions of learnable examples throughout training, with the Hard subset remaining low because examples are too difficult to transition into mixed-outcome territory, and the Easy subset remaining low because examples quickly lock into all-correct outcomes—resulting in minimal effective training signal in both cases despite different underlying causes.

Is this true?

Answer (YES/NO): NO